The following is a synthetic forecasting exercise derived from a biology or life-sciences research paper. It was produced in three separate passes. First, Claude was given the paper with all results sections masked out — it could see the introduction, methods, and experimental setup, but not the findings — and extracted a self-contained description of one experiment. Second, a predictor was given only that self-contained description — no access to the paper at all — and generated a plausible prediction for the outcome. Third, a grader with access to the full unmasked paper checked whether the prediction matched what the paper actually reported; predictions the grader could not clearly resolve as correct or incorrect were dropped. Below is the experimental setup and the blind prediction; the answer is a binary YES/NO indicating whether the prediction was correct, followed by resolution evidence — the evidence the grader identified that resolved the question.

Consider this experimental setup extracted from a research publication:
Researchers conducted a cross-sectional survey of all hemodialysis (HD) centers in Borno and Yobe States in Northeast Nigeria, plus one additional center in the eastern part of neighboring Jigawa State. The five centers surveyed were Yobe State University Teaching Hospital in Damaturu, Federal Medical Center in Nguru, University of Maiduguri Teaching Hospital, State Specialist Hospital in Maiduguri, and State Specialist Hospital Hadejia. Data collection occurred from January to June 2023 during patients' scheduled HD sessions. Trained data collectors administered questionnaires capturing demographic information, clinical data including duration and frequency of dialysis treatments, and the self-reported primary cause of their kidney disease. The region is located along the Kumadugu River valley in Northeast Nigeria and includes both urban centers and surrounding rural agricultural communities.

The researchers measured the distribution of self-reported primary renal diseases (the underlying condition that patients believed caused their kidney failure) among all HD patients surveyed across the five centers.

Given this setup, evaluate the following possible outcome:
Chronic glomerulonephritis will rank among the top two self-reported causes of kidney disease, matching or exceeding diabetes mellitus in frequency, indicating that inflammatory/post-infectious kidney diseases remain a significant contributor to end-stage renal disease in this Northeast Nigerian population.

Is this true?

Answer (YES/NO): NO